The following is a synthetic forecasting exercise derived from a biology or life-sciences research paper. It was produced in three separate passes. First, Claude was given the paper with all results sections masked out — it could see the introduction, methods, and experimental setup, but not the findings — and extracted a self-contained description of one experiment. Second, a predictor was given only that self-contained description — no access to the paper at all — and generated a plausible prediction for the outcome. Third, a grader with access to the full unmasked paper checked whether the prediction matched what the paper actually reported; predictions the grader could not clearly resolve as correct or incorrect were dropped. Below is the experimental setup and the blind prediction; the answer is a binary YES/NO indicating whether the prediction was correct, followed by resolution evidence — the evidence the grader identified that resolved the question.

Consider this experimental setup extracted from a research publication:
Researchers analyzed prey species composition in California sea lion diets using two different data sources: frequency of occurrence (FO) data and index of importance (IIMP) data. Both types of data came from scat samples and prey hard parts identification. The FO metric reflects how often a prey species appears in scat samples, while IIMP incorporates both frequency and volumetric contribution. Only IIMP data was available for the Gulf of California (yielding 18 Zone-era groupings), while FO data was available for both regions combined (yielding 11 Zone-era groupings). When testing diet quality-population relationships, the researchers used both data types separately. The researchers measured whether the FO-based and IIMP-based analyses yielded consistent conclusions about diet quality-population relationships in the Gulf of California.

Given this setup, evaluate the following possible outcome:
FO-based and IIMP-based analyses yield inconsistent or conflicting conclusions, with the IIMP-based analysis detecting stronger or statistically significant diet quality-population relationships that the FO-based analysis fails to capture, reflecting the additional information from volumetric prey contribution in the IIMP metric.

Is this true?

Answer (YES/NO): NO